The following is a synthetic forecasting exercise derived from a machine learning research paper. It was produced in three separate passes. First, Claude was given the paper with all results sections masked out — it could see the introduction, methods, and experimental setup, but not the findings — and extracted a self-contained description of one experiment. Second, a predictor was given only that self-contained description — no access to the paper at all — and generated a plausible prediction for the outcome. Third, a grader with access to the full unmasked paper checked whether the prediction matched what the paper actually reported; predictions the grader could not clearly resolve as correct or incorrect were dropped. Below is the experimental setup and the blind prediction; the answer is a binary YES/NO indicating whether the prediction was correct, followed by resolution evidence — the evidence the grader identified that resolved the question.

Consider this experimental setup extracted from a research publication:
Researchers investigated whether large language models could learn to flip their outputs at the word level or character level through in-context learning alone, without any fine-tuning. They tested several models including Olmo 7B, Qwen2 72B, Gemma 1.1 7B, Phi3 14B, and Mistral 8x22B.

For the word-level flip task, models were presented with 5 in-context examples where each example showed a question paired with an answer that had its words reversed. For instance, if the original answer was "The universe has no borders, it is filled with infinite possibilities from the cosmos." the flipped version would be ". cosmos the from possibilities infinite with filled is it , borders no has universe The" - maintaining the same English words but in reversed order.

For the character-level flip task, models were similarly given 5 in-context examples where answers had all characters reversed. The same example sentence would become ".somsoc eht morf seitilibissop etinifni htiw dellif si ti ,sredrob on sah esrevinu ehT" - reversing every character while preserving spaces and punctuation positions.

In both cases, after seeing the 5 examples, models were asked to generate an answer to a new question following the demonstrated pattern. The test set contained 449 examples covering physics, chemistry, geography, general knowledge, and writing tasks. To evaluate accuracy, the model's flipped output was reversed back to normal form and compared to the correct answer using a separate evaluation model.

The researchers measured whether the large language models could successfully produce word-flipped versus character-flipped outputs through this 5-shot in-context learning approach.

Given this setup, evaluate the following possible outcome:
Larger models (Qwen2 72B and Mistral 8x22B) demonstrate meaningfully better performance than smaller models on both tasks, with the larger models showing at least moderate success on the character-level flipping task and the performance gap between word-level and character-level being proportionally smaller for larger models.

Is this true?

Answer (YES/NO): NO